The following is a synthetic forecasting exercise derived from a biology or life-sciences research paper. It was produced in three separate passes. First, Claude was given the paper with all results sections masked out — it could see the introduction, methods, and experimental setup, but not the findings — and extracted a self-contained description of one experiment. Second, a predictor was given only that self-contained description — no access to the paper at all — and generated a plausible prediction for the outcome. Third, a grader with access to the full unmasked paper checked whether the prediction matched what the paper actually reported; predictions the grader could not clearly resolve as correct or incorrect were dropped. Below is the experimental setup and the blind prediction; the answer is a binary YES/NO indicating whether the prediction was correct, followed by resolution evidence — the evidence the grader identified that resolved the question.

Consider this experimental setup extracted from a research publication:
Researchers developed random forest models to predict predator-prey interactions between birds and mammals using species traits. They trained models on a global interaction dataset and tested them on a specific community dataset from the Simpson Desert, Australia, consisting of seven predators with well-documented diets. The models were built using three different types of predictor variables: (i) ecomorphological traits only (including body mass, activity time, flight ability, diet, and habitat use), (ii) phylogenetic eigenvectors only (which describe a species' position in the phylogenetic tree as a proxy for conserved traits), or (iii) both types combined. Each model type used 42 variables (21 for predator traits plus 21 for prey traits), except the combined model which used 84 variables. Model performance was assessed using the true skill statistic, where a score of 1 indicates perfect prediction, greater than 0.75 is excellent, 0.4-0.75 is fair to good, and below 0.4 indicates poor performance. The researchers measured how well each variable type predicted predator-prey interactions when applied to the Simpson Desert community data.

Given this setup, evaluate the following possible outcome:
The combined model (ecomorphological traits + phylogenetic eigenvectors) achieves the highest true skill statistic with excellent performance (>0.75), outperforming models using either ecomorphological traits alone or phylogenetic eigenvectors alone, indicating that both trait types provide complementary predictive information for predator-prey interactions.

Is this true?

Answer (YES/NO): NO